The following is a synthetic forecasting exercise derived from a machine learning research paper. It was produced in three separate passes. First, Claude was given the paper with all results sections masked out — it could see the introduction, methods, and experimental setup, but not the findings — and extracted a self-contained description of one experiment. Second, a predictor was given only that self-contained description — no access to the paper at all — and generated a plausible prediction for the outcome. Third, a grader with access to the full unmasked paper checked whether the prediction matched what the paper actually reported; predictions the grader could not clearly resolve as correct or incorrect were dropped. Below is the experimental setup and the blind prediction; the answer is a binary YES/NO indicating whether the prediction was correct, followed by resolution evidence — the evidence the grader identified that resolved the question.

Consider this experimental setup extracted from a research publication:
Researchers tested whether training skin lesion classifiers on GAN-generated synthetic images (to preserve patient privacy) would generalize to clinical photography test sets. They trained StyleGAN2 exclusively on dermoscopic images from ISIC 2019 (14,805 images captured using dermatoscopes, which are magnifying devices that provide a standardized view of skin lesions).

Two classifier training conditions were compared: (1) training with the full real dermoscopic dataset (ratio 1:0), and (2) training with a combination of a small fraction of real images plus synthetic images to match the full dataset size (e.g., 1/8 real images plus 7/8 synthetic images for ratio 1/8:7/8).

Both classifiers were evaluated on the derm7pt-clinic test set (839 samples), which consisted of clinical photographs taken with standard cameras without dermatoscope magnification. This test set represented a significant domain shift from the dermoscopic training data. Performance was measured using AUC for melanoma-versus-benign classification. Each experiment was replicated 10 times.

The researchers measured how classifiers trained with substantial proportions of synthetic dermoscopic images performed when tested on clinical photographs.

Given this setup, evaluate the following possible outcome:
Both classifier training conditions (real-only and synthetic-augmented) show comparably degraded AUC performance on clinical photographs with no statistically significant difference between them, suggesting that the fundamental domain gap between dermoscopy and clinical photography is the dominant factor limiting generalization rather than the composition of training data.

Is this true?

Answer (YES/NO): NO